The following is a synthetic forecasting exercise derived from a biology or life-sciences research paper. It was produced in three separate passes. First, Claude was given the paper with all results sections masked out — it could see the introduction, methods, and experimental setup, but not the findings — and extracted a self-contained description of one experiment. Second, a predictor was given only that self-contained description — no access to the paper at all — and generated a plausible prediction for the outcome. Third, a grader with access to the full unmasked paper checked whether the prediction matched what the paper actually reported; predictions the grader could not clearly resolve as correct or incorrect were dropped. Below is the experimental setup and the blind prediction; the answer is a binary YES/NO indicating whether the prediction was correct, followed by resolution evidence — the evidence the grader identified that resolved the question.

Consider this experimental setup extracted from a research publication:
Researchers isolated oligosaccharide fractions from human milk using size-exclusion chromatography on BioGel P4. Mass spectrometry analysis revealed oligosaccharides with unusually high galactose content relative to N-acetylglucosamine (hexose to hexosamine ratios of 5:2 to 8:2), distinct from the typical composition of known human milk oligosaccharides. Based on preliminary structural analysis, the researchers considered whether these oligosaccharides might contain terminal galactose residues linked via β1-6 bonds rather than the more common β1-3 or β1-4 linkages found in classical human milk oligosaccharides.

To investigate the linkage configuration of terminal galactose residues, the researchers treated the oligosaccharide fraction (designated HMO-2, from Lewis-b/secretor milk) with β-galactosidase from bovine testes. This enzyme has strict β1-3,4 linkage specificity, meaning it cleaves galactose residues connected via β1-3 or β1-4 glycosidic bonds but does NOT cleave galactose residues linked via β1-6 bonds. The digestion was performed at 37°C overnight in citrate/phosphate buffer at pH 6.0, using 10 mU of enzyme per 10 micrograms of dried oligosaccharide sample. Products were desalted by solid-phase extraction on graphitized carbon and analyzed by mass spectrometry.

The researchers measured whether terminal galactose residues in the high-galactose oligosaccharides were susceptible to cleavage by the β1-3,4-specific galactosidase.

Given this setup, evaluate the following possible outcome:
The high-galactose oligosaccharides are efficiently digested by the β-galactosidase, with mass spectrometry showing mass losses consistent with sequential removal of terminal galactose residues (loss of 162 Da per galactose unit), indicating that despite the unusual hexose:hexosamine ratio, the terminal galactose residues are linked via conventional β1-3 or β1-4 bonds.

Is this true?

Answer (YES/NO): NO